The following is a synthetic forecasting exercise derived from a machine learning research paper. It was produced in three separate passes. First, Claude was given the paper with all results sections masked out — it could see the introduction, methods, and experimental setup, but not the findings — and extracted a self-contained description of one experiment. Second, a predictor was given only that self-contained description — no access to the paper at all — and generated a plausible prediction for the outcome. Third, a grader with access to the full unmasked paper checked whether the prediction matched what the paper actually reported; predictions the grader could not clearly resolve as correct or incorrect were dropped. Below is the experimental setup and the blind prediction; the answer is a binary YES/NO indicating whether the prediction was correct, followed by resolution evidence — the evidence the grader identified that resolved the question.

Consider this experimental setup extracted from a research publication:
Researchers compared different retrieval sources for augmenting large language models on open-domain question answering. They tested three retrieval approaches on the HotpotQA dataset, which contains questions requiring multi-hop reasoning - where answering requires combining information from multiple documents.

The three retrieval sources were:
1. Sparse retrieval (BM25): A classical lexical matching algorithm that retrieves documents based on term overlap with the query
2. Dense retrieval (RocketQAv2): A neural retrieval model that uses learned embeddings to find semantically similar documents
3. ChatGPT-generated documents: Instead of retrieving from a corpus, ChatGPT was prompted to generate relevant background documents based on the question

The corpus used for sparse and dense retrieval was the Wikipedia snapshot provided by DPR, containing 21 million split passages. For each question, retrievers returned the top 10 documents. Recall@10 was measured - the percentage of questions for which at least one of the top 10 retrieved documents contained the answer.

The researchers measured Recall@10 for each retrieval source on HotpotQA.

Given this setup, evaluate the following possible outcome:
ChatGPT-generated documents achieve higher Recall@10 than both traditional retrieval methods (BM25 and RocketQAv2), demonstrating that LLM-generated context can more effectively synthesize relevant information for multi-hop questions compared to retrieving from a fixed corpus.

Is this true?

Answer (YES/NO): NO